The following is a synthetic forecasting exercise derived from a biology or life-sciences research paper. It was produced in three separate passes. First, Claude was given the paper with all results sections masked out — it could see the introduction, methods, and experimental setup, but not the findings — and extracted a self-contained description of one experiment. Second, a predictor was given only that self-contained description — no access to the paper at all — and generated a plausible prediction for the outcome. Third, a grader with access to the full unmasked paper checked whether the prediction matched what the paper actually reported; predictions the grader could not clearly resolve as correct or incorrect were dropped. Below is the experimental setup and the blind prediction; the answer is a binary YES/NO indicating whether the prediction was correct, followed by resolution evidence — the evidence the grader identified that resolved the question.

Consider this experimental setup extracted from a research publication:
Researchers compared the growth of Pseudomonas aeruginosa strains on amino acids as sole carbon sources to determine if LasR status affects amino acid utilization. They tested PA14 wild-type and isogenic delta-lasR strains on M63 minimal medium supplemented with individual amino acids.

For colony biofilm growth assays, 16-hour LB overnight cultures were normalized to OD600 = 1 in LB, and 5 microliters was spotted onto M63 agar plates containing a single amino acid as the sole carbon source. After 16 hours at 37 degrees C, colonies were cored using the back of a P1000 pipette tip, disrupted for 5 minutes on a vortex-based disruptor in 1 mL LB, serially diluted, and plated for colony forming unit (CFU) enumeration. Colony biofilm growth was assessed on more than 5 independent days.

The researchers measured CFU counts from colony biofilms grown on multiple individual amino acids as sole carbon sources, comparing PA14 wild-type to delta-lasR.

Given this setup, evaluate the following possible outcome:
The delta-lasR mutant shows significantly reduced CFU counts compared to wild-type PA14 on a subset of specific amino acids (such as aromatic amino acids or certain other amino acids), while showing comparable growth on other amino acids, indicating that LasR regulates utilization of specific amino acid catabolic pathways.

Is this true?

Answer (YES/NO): NO